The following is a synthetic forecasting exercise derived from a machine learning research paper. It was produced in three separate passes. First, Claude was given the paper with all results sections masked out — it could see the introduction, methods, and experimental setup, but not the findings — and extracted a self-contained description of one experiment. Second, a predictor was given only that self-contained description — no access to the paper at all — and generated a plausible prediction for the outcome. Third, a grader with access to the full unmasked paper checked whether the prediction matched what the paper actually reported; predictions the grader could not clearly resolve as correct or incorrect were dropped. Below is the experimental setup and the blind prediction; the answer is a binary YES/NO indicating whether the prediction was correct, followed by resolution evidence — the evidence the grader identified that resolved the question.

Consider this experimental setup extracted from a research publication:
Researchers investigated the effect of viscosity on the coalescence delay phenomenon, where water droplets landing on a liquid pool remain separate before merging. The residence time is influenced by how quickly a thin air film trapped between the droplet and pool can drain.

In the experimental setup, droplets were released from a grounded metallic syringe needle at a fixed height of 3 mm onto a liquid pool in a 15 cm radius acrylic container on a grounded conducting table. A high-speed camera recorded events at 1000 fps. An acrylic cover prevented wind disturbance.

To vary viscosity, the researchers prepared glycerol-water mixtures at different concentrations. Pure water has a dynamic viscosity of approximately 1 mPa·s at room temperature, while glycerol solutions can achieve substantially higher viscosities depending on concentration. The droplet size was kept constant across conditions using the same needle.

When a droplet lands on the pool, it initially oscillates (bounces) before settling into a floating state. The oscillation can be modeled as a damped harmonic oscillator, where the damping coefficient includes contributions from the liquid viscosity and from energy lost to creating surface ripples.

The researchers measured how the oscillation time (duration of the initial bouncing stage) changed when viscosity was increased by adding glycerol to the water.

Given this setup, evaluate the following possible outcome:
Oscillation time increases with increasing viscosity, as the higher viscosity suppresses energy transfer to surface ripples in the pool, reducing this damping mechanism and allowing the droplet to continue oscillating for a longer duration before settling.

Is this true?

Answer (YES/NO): NO